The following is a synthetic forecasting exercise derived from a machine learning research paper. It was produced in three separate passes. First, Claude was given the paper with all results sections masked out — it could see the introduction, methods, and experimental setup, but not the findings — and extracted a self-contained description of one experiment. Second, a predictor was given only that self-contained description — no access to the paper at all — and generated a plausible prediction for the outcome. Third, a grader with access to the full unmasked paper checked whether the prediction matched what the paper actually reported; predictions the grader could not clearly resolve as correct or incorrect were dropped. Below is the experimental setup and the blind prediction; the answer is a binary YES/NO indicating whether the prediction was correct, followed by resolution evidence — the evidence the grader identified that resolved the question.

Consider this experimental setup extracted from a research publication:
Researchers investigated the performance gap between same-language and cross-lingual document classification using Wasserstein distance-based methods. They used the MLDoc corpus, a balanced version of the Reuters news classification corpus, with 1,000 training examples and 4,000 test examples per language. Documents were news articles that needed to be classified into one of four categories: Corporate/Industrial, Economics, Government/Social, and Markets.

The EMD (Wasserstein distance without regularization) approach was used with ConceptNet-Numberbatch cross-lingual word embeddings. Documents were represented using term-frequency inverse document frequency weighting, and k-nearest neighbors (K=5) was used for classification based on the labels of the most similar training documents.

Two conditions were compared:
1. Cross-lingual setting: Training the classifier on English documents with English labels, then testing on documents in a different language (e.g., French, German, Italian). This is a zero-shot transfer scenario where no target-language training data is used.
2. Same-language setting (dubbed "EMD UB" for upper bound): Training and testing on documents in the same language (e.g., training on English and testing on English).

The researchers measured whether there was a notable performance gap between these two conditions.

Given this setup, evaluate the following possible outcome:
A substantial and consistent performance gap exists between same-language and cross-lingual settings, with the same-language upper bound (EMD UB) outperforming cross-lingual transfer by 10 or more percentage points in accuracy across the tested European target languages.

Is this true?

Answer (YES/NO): NO